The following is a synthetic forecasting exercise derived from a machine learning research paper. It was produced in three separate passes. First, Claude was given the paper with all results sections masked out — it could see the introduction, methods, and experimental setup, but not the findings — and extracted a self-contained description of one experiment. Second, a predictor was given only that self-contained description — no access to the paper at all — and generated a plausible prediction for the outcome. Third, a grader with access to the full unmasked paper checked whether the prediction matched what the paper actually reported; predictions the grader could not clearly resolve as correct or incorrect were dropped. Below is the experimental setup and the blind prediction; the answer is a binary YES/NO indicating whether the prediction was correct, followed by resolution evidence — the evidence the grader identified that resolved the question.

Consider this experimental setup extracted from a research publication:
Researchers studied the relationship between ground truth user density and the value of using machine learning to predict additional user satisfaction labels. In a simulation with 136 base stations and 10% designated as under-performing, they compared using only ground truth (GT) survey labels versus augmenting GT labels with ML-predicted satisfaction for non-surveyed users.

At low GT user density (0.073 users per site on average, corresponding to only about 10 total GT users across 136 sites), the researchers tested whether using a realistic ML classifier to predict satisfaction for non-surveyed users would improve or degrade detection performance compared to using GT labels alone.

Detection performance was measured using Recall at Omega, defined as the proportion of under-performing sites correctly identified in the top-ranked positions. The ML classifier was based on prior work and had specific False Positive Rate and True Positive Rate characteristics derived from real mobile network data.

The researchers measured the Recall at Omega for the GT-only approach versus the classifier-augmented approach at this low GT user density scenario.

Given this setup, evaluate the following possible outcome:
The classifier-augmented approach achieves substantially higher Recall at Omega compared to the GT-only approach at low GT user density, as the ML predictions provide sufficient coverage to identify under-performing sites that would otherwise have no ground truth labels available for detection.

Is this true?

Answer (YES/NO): YES